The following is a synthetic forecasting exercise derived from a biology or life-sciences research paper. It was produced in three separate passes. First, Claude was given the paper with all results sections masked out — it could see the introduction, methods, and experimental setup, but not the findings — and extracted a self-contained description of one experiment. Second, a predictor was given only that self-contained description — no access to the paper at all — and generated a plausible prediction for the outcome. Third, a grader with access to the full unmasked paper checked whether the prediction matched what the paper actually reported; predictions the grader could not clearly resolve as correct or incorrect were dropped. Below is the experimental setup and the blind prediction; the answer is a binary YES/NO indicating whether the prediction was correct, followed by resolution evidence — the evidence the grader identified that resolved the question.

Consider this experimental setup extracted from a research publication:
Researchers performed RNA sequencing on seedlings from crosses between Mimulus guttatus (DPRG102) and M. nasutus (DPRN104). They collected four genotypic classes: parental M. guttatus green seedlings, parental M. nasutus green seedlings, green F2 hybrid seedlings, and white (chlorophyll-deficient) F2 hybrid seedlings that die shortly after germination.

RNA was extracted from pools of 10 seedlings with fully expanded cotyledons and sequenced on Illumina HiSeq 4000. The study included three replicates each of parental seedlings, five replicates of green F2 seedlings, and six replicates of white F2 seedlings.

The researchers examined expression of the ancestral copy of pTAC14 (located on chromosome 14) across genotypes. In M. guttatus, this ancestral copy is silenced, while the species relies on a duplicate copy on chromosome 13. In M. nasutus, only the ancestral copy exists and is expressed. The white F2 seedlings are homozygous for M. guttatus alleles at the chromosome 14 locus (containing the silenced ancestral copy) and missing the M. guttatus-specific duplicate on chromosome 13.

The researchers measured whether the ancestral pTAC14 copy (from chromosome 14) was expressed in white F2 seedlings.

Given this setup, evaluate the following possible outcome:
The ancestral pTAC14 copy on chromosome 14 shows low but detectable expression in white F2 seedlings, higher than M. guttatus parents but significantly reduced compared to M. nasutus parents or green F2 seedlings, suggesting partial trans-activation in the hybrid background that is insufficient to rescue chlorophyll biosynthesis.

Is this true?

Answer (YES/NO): NO